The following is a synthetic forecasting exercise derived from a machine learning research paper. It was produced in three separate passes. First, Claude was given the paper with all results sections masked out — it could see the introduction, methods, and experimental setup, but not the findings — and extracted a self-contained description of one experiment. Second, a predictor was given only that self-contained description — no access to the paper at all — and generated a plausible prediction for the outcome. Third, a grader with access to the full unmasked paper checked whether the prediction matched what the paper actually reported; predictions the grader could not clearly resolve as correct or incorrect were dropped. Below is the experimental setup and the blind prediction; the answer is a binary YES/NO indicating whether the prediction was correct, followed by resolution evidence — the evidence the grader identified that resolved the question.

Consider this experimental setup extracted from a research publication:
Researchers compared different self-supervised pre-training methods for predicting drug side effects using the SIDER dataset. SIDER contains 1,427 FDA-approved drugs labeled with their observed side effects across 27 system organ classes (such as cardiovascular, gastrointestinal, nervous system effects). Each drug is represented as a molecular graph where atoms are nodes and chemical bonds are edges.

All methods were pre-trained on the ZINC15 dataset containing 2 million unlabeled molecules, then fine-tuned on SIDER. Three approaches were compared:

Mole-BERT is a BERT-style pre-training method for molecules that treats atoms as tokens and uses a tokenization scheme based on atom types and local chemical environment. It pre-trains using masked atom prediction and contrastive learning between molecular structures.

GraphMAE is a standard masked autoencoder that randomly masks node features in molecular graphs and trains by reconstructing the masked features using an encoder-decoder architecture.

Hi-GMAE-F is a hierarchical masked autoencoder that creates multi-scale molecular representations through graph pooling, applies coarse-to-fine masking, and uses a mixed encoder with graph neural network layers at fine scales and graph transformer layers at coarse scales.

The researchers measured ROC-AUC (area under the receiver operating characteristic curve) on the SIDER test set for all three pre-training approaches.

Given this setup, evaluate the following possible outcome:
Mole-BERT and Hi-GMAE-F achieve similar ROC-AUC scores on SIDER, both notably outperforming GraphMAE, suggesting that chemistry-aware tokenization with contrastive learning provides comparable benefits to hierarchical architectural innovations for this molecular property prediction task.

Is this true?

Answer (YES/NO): YES